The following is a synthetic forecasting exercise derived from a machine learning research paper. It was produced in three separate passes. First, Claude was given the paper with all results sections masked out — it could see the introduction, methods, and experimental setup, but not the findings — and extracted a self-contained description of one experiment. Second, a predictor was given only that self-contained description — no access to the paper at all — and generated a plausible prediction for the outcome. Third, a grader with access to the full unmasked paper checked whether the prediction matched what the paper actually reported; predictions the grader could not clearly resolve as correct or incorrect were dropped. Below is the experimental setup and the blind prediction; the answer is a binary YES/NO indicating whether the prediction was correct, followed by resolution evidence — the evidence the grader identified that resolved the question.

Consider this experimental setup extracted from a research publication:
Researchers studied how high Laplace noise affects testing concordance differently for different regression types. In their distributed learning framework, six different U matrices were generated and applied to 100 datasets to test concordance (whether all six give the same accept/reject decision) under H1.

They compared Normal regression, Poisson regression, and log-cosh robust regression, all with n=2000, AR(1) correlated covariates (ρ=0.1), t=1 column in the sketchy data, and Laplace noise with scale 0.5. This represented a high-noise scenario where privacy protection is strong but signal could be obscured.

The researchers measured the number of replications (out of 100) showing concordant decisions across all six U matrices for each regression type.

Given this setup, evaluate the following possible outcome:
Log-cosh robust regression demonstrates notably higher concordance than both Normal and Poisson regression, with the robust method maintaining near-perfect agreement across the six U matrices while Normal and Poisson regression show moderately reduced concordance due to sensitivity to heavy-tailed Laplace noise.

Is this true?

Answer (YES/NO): NO